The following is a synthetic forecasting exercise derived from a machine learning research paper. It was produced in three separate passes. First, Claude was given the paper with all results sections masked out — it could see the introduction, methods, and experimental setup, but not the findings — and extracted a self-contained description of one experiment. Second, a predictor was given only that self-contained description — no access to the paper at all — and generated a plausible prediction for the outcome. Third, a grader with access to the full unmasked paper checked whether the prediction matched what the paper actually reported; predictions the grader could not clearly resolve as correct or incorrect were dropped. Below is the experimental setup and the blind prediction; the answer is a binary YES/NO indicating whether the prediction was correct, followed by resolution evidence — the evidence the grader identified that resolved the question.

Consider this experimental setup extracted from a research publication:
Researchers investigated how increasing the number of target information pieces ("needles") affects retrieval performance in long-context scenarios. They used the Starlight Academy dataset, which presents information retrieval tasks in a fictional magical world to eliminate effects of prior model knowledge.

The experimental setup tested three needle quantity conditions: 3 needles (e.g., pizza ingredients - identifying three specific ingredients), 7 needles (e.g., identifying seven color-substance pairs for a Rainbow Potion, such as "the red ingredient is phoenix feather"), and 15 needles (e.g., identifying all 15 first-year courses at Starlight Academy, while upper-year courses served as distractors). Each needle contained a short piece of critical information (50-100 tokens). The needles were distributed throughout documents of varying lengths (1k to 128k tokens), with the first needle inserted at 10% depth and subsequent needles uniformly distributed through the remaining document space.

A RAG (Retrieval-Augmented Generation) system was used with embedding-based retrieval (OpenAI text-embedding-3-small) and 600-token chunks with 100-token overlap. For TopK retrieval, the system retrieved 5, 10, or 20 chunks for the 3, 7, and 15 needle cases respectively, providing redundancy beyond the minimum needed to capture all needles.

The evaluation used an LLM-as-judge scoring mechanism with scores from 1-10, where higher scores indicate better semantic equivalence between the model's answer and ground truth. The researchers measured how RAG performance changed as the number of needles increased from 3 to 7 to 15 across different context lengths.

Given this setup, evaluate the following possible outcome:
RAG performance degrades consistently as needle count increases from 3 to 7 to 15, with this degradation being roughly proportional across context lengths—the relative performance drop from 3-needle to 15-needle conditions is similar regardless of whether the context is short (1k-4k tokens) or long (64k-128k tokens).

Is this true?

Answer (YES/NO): NO